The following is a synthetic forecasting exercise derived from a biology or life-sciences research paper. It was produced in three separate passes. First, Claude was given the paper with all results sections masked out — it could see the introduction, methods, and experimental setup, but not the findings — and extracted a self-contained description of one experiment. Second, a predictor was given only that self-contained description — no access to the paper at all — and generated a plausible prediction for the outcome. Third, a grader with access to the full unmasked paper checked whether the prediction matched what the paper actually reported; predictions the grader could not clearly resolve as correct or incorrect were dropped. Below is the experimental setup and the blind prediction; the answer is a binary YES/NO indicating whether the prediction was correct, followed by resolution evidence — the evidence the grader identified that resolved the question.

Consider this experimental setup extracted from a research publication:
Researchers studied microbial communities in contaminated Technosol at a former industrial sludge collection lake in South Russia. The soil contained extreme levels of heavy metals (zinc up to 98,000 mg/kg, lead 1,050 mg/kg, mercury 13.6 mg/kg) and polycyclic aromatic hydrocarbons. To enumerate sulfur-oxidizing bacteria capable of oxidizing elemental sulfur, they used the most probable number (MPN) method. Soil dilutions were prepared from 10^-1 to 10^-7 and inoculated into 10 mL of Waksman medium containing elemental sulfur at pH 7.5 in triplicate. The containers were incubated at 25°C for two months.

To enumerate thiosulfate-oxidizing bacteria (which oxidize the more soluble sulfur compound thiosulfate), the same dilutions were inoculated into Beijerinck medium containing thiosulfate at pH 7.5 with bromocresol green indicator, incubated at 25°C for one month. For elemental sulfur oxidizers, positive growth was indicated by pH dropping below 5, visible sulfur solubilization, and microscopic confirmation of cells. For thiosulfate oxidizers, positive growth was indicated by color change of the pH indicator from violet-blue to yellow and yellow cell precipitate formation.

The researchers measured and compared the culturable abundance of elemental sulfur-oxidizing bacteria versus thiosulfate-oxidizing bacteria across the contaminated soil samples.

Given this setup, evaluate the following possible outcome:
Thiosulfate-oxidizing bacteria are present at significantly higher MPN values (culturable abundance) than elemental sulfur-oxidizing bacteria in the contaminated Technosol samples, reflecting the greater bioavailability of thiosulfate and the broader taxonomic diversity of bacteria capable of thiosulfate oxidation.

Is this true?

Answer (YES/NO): NO